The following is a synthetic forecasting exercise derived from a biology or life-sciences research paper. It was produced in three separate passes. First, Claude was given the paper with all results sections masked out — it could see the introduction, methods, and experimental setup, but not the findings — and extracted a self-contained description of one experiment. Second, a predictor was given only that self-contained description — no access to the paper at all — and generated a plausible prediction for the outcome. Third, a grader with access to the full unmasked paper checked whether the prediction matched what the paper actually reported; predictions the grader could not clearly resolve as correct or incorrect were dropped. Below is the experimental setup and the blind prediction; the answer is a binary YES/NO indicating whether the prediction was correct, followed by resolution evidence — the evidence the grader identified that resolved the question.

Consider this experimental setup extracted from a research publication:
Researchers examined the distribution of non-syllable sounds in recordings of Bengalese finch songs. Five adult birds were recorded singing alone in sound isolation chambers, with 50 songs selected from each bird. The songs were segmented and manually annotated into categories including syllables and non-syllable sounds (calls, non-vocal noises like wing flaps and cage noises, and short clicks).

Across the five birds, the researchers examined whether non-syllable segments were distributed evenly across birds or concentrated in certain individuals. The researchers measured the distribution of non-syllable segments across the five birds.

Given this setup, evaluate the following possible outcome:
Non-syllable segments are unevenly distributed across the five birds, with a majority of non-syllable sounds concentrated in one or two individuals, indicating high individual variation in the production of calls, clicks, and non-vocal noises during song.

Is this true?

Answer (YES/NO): YES